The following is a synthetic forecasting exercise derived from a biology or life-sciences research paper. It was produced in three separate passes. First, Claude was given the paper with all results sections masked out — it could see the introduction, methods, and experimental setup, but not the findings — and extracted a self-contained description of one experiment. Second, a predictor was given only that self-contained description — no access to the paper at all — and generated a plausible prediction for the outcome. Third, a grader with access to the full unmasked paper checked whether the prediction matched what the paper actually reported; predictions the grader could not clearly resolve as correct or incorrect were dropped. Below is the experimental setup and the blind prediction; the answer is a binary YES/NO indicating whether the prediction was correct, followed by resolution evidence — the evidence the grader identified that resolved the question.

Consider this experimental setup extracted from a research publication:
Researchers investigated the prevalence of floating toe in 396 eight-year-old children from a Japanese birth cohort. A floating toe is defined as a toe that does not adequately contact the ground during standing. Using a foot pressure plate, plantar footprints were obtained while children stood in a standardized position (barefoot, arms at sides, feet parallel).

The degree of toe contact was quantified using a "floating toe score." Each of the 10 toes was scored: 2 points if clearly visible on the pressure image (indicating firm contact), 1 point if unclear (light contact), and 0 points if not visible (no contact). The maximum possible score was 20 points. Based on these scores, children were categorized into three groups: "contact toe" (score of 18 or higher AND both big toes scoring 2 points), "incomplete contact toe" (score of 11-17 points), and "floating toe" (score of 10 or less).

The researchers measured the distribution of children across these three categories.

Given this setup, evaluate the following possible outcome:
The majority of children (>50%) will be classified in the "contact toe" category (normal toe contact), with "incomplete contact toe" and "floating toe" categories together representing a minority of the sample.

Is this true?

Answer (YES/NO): NO